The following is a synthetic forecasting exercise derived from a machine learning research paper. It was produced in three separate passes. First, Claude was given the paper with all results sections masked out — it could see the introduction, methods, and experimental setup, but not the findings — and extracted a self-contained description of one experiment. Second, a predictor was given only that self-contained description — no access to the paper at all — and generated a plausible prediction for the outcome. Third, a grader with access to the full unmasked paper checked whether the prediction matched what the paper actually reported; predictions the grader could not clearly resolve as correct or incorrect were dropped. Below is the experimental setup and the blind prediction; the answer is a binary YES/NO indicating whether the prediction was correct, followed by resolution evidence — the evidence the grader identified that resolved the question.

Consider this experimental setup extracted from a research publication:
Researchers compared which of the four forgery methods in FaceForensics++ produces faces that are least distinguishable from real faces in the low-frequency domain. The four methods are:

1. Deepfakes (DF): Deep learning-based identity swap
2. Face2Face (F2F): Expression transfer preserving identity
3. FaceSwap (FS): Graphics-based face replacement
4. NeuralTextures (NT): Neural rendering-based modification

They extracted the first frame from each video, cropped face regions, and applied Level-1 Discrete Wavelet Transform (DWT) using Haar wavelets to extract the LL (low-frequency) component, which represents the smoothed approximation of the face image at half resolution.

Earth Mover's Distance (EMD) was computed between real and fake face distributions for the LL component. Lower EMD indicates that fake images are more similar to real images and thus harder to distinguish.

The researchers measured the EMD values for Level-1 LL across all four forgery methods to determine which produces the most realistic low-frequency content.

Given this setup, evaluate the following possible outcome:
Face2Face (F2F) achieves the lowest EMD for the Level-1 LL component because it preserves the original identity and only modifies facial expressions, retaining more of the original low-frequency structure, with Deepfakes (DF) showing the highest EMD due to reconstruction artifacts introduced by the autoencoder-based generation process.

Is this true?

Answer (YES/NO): YES